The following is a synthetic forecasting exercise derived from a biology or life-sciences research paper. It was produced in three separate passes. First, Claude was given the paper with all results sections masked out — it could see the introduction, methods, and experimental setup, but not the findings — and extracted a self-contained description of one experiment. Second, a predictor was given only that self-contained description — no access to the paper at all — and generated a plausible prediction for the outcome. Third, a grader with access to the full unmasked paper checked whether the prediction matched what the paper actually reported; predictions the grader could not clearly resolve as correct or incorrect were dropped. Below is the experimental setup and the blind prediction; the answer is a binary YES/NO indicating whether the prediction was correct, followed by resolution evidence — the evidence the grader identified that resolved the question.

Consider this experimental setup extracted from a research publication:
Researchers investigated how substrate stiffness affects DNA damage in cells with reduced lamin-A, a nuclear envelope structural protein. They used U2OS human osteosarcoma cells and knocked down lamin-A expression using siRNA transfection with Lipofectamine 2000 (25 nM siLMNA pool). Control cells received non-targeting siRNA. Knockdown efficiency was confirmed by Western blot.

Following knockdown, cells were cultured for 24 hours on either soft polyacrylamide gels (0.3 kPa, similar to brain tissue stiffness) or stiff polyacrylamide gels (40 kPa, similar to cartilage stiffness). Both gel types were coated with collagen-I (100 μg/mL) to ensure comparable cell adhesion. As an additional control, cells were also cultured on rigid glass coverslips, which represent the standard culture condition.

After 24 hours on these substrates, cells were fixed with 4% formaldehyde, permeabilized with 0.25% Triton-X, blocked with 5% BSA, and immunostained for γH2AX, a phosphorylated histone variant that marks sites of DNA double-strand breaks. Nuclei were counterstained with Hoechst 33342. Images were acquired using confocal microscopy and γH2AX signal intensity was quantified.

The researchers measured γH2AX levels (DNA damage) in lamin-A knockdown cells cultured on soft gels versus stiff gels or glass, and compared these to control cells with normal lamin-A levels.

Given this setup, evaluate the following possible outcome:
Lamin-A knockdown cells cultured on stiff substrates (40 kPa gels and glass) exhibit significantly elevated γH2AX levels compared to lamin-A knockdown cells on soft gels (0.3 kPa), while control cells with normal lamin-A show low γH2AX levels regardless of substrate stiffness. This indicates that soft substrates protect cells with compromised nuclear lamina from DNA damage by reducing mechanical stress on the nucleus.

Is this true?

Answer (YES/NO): YES